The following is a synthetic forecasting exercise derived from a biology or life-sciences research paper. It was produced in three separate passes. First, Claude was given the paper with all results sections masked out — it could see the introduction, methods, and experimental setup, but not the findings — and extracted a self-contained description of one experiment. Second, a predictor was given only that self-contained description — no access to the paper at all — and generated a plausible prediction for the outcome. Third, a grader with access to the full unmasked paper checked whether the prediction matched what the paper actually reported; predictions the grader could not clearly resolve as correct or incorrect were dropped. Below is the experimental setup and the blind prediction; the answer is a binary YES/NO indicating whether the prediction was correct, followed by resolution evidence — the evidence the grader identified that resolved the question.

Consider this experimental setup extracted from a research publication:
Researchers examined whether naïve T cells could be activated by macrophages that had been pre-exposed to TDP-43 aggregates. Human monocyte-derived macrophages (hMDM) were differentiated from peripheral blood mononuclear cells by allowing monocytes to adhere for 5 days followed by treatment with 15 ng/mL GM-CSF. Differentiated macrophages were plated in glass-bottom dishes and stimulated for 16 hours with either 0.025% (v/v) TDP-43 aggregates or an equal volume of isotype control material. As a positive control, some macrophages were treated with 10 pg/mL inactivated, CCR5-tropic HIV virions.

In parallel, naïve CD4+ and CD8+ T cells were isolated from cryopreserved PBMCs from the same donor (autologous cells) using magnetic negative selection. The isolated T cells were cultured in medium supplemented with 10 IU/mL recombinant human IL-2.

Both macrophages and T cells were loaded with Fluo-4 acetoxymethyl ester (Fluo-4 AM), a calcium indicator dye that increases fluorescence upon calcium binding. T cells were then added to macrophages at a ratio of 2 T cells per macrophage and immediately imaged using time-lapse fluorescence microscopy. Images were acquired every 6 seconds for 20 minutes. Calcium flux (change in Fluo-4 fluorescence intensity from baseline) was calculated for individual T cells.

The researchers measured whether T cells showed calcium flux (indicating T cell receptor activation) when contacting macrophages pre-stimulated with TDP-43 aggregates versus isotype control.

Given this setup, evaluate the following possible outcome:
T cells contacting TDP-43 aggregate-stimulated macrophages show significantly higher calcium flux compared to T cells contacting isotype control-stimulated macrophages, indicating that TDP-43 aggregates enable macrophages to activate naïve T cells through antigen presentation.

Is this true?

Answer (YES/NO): YES